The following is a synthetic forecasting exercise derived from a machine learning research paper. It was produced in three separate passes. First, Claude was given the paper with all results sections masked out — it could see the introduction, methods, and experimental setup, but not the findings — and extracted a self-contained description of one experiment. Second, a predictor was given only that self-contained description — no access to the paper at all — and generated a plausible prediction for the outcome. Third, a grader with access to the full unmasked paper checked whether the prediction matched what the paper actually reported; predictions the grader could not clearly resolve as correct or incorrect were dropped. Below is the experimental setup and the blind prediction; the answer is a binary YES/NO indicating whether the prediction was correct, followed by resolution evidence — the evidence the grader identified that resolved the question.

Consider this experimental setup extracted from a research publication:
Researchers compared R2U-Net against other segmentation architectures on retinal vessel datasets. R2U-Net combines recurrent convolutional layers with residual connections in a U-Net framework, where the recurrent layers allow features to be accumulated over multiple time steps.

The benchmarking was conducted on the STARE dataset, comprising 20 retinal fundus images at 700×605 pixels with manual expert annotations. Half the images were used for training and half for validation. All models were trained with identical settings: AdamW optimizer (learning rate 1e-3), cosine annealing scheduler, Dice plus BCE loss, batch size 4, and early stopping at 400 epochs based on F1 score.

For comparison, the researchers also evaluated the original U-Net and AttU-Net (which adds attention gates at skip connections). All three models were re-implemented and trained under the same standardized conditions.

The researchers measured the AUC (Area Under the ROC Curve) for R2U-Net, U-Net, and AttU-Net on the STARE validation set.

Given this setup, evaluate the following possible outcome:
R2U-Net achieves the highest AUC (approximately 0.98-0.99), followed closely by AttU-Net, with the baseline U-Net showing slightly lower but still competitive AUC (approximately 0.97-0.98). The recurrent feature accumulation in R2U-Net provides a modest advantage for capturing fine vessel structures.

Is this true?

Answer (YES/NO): NO